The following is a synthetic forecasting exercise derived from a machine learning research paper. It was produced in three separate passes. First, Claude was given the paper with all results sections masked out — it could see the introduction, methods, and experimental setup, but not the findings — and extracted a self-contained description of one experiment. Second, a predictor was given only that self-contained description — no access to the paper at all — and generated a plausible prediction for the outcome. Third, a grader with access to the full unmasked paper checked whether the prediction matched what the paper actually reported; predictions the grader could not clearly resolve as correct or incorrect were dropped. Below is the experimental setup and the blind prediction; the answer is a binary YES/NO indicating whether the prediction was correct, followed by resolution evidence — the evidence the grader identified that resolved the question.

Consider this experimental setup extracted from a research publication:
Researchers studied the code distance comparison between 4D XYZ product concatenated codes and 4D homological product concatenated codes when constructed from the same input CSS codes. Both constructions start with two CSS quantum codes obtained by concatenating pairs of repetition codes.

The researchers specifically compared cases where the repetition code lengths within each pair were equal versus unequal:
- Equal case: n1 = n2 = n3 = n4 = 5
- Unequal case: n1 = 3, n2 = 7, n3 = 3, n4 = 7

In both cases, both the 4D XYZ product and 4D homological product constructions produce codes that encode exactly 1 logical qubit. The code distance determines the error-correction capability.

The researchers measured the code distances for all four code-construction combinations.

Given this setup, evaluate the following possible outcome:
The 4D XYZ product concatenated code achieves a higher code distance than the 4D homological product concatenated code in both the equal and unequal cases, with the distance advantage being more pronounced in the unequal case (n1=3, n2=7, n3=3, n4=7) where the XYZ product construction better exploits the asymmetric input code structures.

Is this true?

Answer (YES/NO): NO